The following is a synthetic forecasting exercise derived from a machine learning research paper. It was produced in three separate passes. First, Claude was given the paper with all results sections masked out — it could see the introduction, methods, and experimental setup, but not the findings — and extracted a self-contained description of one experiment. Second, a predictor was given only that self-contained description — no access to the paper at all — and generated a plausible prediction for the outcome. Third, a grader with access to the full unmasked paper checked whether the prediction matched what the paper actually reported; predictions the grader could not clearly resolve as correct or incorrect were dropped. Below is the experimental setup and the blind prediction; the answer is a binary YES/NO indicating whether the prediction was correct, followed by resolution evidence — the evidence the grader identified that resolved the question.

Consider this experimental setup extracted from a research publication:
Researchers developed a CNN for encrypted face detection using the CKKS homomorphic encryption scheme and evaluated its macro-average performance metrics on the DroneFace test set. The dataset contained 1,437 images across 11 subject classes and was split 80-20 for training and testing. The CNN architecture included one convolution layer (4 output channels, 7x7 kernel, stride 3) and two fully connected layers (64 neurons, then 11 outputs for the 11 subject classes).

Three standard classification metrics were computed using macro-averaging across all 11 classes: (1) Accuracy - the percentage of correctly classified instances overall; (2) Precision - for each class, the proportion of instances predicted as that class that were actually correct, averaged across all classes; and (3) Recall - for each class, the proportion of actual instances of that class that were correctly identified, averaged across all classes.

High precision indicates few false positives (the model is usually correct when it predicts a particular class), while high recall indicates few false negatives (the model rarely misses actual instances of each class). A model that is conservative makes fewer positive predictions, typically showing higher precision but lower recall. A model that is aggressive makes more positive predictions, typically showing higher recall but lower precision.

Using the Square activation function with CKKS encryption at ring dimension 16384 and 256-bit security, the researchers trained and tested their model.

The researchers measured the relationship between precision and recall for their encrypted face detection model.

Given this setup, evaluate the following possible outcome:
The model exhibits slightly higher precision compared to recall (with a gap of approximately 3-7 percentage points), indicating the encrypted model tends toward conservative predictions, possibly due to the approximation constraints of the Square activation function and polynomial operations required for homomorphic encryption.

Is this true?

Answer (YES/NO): NO